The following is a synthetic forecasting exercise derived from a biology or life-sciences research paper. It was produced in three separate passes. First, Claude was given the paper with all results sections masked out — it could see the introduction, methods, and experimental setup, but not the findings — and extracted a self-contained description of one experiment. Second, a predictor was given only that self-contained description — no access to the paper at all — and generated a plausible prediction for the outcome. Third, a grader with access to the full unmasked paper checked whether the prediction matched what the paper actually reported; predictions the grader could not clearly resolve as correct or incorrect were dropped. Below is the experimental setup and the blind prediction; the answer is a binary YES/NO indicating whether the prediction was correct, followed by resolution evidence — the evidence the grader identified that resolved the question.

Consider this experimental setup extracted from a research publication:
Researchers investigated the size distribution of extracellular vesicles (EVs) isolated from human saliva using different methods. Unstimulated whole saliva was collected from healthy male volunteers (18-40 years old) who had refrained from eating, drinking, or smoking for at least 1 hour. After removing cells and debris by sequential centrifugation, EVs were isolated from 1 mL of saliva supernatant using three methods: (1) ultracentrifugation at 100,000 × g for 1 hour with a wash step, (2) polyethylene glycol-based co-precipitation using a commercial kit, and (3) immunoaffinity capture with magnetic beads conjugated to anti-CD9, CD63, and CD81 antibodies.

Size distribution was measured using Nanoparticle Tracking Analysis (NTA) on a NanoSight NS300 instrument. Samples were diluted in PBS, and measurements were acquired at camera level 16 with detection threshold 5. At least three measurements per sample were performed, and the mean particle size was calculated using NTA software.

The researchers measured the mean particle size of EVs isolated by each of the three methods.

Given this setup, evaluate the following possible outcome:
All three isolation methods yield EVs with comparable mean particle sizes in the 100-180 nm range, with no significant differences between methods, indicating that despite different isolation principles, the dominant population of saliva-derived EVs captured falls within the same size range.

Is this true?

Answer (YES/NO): NO